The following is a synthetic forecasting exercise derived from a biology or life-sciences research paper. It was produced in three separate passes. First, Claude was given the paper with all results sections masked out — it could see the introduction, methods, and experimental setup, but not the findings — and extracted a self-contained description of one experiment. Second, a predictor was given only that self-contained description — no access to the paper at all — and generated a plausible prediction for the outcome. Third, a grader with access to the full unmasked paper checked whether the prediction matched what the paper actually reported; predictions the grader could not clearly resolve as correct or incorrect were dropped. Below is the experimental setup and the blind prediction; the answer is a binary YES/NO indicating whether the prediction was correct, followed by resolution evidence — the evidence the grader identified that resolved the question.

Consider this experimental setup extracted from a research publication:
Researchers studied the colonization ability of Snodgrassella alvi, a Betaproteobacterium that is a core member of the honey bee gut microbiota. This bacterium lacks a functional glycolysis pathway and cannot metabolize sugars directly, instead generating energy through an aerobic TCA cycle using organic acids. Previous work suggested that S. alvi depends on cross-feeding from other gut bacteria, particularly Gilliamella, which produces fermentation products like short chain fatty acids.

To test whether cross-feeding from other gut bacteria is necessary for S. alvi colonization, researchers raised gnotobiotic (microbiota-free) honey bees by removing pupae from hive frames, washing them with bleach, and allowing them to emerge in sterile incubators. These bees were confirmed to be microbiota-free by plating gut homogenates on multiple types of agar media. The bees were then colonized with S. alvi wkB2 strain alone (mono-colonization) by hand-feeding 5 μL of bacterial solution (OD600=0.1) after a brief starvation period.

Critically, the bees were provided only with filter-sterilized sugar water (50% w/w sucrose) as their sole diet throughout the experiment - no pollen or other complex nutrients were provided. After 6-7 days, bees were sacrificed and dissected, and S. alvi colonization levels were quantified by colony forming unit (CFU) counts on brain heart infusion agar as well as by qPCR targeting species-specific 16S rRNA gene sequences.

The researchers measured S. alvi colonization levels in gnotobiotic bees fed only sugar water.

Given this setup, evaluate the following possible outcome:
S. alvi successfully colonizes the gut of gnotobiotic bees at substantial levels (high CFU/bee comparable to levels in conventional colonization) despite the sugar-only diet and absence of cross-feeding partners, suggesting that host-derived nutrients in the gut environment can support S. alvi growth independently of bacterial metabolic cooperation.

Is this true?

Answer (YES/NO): YES